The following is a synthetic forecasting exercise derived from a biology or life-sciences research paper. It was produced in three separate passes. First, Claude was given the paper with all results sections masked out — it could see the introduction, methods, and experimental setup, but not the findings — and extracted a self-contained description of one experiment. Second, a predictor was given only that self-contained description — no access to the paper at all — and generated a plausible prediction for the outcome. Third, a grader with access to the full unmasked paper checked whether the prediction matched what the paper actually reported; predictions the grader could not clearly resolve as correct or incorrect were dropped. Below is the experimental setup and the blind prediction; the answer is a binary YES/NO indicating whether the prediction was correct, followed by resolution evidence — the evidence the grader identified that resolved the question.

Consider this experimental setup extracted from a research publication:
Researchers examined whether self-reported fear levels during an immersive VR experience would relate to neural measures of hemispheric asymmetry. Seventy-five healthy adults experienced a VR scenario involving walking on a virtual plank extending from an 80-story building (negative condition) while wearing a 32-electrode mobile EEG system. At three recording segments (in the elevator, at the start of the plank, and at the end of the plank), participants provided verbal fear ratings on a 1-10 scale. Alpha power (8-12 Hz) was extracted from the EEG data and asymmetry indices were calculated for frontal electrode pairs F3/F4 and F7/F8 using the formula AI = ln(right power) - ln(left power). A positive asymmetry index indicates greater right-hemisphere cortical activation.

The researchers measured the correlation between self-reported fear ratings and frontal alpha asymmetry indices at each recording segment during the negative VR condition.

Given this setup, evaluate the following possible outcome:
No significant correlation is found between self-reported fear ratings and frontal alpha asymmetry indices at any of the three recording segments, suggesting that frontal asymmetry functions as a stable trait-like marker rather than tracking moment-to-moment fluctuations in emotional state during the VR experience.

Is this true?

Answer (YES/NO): NO